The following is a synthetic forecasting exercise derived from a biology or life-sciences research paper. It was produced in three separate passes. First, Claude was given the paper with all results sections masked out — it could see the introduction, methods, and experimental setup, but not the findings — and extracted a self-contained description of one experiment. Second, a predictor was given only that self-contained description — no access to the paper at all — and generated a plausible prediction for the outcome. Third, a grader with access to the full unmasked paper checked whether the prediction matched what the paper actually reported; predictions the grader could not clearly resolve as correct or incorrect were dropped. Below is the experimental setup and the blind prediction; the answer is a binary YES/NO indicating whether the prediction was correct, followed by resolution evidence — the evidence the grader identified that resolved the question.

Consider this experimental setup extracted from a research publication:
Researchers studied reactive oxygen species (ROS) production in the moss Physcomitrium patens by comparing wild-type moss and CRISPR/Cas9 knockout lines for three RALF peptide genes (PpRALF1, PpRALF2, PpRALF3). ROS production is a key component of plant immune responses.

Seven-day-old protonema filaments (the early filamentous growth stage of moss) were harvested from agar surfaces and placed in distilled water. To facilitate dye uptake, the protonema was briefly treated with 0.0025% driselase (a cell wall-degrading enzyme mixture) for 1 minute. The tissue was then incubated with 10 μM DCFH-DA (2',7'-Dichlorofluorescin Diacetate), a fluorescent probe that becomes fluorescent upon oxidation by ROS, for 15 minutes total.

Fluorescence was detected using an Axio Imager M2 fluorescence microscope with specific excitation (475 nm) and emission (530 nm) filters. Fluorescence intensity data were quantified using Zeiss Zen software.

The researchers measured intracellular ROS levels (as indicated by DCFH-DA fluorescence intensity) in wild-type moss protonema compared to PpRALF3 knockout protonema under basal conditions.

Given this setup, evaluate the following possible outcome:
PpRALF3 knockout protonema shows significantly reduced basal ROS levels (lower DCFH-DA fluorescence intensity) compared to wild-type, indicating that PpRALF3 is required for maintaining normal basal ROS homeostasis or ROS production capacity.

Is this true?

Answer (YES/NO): NO